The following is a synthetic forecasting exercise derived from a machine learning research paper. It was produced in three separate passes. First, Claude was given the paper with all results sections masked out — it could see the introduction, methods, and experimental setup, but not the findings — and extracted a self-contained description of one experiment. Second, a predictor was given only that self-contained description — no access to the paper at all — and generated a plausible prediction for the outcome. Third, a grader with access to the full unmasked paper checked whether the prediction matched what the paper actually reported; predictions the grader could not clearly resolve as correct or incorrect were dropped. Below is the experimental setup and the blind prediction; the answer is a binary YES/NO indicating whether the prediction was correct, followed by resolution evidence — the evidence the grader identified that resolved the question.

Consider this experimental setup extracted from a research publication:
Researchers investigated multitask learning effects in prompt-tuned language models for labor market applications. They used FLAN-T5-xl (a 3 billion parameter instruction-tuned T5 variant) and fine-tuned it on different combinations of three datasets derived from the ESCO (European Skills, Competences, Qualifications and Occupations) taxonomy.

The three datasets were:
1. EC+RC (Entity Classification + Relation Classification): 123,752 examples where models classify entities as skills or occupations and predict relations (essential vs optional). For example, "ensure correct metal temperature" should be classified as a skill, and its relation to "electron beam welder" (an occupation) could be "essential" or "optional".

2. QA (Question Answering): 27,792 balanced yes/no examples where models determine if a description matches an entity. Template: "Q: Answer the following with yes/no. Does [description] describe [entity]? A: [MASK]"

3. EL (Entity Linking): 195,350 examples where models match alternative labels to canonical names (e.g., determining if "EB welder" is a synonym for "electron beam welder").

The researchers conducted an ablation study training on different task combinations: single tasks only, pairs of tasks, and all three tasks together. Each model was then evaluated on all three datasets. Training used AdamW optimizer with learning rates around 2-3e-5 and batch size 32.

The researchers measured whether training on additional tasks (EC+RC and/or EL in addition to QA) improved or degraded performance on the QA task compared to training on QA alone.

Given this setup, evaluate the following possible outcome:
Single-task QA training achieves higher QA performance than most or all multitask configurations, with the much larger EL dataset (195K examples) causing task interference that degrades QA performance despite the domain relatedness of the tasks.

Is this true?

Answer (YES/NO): NO